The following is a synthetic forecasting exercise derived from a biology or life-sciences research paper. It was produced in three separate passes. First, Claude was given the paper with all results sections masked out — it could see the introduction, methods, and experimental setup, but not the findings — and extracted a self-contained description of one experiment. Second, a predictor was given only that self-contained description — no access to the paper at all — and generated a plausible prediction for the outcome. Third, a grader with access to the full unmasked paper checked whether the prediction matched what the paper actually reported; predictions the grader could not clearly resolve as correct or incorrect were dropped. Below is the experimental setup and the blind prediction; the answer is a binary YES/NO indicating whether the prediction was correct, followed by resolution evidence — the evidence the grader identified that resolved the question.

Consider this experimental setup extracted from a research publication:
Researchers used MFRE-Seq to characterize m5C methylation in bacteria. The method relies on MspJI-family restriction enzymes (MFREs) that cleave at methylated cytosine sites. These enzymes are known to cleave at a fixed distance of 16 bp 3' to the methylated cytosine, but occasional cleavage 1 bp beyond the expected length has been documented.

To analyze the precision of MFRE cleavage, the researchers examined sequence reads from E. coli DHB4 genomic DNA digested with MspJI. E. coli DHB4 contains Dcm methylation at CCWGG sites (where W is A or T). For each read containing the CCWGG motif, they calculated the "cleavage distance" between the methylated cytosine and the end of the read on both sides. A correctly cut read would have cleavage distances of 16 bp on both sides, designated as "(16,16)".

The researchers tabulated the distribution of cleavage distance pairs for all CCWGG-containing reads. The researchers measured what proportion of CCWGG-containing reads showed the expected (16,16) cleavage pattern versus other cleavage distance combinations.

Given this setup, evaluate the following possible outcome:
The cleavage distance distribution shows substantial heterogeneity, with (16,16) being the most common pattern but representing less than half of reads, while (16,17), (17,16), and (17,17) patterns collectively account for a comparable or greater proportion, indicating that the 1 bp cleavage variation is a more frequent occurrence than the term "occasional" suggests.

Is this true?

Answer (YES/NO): NO